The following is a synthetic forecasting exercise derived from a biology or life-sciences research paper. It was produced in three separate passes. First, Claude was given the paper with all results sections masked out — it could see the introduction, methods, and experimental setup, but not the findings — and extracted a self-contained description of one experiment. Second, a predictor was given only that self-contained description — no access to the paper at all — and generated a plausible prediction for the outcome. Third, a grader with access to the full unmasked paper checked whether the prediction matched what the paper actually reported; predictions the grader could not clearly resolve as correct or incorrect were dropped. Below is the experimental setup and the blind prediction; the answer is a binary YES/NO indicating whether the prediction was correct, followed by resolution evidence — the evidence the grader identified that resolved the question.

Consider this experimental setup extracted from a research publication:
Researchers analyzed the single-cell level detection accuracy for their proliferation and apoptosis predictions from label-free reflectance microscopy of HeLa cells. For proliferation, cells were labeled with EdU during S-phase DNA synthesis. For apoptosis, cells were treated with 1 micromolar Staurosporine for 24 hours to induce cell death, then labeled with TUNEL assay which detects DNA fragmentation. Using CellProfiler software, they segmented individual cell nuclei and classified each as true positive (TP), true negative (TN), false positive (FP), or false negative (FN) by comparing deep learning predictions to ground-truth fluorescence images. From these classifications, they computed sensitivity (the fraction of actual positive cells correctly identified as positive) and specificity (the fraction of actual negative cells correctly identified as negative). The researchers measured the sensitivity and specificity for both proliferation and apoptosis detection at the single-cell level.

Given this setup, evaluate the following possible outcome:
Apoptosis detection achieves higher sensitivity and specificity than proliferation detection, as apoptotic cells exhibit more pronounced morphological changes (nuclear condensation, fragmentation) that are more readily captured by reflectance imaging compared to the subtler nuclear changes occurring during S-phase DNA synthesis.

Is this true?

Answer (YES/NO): NO